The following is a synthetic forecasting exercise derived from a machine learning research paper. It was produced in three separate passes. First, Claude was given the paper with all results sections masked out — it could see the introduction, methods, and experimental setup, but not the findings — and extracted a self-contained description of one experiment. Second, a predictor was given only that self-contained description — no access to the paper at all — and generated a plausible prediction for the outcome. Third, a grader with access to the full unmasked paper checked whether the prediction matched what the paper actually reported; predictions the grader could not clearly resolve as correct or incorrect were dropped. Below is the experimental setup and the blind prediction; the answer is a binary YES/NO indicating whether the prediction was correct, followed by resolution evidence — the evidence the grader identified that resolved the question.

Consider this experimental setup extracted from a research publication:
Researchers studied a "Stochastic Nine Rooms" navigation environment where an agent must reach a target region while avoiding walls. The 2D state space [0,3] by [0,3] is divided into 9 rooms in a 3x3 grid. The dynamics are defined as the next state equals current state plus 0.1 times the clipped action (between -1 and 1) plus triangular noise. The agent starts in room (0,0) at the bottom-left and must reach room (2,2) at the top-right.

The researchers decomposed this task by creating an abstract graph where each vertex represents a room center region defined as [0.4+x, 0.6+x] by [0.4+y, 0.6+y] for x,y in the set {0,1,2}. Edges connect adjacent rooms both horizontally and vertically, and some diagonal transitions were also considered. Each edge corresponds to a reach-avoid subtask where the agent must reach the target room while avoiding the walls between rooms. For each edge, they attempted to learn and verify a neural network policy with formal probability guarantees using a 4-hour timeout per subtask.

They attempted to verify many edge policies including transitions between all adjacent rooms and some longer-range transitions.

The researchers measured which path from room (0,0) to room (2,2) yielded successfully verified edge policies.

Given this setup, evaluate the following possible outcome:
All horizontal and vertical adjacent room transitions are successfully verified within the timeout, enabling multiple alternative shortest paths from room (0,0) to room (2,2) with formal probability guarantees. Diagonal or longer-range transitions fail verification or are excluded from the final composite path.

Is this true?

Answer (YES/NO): NO